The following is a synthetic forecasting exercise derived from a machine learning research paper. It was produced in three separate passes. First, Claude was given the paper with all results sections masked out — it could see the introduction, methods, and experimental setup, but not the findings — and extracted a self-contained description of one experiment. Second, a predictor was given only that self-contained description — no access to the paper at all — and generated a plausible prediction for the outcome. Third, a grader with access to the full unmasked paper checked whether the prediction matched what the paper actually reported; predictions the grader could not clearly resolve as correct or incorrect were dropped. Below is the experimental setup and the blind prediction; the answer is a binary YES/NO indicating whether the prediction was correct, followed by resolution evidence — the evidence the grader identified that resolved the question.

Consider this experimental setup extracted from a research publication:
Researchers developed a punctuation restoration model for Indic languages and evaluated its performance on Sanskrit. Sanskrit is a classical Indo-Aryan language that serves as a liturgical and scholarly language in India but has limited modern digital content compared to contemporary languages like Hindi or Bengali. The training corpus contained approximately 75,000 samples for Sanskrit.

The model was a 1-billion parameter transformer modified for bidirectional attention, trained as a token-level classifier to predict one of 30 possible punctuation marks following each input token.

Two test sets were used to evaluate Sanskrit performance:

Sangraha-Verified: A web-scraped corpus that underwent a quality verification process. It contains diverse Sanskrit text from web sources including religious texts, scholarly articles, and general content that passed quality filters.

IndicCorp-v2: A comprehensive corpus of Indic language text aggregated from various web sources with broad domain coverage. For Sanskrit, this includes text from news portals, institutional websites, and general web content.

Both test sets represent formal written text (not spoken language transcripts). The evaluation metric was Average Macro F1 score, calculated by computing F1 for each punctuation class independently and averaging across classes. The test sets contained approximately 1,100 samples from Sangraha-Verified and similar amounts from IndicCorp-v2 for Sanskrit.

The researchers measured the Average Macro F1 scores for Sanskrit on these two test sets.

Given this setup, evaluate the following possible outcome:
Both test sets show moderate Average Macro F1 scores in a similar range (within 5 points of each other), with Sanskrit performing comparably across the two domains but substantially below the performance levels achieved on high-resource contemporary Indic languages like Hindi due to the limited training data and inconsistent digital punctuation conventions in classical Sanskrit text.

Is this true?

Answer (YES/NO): NO